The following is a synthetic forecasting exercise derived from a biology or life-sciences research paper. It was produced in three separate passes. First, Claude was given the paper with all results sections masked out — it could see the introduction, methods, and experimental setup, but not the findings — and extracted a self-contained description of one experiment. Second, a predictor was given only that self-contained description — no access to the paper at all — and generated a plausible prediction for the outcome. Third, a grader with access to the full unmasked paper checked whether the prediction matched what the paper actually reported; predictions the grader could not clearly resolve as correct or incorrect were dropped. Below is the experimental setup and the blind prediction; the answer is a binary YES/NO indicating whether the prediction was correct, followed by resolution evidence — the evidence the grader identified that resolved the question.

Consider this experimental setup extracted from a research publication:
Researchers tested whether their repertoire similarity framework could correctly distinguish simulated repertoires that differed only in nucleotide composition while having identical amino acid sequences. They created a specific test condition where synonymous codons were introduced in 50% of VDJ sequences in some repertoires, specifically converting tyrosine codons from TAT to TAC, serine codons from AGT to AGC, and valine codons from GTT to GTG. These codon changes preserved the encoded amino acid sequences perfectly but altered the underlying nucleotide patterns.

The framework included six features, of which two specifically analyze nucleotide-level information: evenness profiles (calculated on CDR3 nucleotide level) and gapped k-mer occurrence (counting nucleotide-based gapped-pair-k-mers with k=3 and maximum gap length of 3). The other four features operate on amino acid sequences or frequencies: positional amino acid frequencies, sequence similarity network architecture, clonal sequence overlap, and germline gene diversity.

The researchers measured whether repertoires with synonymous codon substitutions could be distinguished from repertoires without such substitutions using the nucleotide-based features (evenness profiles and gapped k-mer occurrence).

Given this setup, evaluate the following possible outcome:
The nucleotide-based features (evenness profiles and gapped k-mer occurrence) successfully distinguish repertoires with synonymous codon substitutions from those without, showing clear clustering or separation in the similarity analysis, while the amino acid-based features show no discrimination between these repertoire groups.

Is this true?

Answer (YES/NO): NO